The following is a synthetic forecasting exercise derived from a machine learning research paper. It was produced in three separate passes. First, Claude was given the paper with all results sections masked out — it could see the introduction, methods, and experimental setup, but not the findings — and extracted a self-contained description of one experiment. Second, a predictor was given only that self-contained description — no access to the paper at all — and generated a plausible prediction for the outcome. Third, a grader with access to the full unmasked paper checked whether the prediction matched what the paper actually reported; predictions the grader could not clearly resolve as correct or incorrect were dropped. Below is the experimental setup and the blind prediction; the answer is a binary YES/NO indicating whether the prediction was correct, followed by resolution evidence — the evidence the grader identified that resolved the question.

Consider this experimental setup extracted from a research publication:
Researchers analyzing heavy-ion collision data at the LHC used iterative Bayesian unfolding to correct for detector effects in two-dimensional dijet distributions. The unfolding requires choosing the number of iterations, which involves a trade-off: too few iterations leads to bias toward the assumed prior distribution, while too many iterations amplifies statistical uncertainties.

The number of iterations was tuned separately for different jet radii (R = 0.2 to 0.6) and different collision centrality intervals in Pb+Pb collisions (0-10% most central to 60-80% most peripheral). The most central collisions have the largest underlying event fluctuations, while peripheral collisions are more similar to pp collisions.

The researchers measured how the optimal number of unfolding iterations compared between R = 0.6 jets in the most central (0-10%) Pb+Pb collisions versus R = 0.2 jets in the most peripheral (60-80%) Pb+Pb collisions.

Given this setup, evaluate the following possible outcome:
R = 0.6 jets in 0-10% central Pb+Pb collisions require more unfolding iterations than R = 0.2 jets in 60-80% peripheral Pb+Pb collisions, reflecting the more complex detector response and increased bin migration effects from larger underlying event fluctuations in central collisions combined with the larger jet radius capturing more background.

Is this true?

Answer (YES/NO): YES